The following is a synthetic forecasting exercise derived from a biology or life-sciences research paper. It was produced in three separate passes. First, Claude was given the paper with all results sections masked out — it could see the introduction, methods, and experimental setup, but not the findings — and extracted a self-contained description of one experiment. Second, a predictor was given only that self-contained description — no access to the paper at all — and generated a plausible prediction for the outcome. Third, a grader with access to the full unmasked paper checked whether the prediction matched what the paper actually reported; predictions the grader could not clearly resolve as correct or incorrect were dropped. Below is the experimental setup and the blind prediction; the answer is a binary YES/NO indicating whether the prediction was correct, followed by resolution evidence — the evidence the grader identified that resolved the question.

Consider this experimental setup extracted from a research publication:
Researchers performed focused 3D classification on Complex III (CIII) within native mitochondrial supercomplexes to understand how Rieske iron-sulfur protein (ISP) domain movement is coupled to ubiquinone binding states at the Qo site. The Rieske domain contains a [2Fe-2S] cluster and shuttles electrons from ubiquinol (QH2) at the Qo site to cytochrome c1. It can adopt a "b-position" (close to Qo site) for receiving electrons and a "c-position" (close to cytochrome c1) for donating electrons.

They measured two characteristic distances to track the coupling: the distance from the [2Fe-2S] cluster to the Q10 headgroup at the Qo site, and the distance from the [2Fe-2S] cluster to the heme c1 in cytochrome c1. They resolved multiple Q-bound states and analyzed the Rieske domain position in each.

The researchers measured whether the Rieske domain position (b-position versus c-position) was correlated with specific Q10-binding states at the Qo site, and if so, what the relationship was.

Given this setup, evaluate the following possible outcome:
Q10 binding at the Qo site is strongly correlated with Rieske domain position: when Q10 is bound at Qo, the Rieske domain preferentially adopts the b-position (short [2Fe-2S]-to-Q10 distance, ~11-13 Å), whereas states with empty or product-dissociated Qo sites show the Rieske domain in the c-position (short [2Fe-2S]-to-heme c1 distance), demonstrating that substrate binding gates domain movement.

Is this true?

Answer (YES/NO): NO